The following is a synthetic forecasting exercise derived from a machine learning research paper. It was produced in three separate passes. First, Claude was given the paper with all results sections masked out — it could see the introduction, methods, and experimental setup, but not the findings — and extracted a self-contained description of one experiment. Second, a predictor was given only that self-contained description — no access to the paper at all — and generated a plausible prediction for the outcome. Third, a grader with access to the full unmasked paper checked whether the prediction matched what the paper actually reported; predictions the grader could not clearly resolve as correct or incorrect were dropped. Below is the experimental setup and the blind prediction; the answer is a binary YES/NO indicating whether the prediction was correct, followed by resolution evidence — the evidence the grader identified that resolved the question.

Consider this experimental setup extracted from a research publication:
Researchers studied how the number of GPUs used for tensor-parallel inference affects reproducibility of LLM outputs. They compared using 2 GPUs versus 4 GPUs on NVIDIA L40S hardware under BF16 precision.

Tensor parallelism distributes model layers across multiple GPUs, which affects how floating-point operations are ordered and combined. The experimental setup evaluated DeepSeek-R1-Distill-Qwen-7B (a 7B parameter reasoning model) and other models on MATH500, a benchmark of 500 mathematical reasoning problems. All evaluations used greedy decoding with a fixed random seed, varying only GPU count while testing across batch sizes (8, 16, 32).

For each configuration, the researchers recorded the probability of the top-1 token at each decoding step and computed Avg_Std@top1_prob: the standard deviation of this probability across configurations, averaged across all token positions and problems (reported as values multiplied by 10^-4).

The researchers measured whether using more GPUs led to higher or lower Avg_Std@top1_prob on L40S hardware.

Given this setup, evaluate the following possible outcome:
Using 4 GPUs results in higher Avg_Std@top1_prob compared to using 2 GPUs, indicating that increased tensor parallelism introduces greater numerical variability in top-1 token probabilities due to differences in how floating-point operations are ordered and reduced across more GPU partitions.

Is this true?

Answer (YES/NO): YES